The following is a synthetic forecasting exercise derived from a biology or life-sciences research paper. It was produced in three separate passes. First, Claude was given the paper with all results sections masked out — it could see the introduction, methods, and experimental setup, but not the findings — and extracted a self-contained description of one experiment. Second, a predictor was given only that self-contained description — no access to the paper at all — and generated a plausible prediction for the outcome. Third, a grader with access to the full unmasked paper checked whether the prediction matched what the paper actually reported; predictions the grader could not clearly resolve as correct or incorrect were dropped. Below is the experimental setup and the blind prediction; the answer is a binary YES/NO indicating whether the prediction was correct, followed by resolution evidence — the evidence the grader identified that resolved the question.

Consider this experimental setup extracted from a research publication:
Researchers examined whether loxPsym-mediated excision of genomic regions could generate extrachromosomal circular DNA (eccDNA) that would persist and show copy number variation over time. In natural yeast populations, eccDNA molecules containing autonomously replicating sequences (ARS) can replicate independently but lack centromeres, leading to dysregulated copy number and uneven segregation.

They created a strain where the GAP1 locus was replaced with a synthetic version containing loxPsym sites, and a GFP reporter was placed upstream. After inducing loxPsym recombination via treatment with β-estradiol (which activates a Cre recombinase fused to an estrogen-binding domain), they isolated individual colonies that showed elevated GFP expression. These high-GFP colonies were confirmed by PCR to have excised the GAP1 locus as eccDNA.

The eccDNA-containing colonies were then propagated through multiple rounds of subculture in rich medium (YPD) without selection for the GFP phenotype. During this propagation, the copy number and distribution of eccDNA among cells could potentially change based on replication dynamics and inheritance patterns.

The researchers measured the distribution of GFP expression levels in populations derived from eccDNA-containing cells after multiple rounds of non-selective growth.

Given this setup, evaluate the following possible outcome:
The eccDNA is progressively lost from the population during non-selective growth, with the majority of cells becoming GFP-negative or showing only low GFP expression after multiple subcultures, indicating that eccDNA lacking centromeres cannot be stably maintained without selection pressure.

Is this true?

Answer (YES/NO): NO